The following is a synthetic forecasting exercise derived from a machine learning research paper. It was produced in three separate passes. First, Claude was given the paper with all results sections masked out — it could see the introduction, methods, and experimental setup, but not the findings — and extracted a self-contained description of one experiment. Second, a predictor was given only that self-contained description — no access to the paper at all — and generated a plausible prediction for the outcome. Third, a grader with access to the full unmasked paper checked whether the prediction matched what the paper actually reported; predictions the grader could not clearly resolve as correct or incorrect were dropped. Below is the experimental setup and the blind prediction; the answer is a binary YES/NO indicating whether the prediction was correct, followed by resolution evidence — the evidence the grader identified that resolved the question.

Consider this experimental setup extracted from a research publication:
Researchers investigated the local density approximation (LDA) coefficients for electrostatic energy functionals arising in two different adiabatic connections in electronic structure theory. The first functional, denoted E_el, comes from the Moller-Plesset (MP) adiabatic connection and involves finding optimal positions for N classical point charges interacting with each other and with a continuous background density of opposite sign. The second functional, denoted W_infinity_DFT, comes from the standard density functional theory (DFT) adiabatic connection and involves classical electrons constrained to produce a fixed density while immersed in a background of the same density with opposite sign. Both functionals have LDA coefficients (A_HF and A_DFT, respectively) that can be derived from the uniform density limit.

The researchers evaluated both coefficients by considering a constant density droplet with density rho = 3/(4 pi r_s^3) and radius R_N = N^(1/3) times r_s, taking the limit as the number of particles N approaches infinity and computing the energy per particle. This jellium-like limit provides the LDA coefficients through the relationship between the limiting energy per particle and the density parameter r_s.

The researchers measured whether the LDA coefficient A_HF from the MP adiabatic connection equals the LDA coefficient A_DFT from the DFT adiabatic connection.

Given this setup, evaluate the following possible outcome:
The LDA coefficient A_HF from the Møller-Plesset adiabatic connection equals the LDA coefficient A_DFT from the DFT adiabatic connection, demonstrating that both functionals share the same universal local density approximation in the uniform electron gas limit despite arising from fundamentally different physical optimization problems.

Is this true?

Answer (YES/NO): YES